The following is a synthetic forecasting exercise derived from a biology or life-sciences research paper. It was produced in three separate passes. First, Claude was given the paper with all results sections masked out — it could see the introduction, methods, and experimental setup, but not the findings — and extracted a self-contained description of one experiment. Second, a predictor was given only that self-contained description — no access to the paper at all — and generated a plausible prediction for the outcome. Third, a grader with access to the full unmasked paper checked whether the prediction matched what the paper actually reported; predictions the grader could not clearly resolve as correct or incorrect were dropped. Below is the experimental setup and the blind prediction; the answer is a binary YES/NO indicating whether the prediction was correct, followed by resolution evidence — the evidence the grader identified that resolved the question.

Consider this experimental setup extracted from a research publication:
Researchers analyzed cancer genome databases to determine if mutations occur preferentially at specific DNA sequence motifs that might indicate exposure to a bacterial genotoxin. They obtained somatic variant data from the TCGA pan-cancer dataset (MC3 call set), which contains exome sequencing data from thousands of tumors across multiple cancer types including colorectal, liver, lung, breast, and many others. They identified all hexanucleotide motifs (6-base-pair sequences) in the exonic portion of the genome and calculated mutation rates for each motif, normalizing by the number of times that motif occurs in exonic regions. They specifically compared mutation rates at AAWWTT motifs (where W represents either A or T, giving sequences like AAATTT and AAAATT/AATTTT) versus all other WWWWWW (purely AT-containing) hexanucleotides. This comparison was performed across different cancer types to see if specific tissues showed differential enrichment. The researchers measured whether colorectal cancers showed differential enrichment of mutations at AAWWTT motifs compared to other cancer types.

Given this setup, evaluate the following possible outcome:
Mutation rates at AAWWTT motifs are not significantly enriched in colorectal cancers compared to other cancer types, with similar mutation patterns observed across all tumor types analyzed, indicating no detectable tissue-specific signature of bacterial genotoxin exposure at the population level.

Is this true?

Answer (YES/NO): NO